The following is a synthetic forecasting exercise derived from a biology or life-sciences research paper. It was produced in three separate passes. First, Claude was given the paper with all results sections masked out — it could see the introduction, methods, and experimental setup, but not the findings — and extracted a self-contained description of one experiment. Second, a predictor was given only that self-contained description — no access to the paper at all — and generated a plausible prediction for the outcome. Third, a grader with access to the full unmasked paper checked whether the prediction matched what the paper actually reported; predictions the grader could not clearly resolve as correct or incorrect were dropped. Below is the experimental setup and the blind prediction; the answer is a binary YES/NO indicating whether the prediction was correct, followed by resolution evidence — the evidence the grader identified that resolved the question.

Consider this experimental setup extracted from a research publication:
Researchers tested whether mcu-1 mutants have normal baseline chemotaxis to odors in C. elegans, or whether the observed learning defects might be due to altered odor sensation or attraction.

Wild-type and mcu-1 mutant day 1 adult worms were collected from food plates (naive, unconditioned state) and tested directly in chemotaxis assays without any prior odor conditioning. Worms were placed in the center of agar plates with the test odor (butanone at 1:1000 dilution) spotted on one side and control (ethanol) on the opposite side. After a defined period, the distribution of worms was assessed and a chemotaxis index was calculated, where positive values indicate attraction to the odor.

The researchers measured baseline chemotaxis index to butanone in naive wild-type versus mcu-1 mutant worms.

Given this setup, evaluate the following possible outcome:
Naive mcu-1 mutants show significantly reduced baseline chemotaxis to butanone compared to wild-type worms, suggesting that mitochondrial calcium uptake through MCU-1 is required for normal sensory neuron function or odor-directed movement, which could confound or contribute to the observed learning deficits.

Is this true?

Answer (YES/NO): NO